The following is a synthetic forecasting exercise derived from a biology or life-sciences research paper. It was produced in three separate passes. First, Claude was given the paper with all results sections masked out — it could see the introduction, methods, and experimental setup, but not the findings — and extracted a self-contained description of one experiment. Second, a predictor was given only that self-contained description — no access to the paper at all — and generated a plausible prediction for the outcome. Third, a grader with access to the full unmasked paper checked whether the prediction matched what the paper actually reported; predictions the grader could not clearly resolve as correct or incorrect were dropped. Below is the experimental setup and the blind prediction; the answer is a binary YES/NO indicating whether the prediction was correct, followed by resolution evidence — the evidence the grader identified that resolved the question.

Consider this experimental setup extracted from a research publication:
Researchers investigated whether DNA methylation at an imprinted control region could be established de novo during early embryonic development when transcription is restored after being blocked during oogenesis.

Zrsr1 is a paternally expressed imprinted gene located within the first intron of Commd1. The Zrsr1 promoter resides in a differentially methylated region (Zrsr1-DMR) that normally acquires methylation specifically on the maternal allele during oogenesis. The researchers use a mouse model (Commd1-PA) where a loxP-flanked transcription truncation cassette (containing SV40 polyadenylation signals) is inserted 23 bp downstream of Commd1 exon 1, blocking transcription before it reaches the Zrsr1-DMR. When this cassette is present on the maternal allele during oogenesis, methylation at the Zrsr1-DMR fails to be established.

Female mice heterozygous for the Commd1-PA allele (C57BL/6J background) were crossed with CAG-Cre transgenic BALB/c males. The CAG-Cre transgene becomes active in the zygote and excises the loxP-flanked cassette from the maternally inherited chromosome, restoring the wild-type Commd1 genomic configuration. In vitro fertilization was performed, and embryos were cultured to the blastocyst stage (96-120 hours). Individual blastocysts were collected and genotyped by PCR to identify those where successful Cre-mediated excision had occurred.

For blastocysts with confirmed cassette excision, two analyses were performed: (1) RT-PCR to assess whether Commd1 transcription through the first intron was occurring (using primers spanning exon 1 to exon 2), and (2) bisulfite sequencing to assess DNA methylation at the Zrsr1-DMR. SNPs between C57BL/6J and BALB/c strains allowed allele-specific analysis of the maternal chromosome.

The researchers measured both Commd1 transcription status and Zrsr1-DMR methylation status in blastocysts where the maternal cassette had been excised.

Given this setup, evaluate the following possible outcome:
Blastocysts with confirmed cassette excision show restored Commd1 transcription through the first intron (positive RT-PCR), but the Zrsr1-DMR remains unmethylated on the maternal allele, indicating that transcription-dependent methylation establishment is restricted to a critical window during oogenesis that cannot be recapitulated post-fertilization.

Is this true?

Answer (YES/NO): YES